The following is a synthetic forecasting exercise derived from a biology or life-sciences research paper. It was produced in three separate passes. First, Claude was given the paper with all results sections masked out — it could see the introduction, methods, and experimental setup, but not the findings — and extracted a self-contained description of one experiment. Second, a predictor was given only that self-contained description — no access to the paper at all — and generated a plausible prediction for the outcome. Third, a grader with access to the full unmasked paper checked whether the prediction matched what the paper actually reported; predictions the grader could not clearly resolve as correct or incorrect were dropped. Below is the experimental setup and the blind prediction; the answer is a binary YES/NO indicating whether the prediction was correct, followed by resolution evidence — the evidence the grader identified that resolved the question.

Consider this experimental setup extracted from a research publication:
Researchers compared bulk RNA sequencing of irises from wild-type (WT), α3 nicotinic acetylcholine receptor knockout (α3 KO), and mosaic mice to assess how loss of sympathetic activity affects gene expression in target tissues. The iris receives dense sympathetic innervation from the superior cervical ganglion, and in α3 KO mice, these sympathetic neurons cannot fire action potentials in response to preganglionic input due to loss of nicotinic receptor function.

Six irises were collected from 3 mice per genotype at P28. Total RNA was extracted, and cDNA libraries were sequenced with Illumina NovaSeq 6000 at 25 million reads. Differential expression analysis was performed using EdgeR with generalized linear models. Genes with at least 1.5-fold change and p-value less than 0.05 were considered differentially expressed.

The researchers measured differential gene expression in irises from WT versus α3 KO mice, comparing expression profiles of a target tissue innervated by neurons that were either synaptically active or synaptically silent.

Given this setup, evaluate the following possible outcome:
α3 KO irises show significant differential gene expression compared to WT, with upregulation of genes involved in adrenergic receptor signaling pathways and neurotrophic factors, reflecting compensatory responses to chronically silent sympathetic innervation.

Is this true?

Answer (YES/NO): NO